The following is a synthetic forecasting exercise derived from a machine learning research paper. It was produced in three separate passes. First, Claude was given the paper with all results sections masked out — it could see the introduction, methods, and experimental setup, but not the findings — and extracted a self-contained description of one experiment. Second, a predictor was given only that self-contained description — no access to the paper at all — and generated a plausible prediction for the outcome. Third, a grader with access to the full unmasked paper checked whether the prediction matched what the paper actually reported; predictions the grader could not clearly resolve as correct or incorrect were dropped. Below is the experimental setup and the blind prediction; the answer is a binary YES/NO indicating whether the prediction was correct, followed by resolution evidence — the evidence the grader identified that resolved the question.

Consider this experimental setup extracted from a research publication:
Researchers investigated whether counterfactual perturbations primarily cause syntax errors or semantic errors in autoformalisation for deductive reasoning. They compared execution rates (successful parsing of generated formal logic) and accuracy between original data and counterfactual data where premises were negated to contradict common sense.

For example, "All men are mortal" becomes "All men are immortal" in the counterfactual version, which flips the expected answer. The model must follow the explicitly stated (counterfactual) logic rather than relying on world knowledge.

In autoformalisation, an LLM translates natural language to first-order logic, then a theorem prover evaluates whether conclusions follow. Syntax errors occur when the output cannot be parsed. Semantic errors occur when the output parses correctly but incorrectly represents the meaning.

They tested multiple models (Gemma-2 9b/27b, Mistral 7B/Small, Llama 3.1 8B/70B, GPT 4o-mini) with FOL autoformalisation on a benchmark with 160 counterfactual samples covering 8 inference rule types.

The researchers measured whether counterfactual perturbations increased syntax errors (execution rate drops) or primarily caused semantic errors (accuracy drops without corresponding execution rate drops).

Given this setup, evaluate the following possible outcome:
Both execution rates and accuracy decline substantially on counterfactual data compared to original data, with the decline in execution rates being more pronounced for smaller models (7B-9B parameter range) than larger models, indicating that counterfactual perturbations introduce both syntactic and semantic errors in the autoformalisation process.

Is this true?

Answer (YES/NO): NO